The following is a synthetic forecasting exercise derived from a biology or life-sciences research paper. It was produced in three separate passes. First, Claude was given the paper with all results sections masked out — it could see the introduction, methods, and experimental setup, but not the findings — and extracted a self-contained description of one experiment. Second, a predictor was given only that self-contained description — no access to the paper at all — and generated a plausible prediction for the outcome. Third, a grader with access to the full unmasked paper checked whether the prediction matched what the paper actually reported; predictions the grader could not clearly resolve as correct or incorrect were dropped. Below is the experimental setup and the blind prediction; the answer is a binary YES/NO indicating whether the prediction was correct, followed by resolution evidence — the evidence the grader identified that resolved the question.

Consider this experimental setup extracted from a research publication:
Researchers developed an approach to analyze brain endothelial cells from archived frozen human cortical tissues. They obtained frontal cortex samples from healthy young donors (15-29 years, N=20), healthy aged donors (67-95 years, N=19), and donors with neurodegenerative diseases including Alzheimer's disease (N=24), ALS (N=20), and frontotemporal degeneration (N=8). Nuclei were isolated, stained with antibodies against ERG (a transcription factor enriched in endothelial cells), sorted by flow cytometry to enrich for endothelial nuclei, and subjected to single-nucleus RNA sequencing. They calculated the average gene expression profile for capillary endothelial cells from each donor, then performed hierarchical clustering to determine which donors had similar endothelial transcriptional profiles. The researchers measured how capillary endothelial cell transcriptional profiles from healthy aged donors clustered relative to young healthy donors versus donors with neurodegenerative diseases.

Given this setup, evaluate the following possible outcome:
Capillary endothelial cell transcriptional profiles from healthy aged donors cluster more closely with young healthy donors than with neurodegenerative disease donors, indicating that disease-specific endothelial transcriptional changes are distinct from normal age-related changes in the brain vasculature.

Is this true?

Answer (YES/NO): YES